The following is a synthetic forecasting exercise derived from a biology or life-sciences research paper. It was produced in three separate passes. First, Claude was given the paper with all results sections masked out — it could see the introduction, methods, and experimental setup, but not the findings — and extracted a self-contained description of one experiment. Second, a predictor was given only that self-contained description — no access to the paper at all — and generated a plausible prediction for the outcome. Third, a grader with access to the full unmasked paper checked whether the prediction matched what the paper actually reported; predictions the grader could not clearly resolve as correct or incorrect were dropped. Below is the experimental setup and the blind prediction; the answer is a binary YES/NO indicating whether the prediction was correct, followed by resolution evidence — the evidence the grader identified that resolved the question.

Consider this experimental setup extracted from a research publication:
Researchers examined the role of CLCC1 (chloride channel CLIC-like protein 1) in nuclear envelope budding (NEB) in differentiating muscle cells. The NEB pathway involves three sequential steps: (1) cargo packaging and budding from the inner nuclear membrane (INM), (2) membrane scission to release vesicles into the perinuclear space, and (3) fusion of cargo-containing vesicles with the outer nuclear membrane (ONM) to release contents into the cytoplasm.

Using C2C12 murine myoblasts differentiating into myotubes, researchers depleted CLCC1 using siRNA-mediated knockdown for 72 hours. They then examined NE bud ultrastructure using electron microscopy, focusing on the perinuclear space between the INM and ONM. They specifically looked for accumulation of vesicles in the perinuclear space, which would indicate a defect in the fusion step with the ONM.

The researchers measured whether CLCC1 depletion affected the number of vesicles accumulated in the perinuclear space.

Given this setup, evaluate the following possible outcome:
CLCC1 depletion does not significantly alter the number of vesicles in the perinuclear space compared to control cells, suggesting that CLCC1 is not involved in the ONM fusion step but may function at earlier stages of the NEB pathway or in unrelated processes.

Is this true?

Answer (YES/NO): NO